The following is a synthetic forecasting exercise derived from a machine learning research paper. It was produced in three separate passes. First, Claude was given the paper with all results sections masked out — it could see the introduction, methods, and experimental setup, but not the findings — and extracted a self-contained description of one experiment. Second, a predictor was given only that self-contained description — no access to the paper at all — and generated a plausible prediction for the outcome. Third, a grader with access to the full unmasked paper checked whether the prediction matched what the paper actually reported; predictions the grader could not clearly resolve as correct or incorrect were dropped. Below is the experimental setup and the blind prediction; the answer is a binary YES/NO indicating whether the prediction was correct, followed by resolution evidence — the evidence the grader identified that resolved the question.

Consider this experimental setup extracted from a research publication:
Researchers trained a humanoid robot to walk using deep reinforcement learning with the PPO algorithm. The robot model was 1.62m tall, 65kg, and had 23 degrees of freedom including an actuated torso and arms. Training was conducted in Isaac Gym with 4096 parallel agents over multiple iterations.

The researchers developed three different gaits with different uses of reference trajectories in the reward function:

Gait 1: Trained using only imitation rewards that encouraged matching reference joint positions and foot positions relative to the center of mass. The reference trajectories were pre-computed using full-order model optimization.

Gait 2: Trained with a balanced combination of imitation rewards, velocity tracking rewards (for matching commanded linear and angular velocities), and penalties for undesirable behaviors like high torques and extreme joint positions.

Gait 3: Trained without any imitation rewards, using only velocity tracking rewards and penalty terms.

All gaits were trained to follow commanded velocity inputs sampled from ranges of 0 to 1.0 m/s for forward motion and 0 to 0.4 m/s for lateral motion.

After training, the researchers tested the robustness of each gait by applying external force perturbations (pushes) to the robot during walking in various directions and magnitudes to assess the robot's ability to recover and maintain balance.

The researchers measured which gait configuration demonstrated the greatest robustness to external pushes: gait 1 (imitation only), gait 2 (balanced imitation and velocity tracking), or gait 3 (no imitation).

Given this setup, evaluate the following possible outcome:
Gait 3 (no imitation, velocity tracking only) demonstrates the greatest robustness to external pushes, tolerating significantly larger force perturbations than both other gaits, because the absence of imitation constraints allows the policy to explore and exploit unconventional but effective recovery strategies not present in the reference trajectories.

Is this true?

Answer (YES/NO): YES